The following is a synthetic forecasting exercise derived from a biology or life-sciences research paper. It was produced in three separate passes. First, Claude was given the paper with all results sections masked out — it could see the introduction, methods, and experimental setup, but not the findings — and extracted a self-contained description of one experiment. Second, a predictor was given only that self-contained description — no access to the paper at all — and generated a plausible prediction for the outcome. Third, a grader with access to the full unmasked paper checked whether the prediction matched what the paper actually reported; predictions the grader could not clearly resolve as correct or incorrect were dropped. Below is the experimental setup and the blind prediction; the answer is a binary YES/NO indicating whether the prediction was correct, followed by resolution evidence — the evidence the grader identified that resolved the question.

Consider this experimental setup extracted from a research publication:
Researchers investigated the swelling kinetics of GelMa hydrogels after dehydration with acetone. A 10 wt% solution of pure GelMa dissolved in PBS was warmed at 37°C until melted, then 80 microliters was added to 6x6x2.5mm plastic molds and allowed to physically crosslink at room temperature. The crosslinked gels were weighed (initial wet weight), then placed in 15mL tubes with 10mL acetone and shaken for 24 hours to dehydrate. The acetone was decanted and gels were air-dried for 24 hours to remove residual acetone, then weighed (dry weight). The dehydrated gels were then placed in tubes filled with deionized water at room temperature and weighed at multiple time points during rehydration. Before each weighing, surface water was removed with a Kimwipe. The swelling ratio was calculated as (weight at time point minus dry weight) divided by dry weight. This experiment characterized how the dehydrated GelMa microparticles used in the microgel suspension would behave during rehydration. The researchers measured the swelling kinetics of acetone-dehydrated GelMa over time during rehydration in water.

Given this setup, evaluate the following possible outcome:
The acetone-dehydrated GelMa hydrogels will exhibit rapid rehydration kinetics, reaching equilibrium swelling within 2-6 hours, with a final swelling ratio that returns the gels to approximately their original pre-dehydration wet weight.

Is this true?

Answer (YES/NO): NO